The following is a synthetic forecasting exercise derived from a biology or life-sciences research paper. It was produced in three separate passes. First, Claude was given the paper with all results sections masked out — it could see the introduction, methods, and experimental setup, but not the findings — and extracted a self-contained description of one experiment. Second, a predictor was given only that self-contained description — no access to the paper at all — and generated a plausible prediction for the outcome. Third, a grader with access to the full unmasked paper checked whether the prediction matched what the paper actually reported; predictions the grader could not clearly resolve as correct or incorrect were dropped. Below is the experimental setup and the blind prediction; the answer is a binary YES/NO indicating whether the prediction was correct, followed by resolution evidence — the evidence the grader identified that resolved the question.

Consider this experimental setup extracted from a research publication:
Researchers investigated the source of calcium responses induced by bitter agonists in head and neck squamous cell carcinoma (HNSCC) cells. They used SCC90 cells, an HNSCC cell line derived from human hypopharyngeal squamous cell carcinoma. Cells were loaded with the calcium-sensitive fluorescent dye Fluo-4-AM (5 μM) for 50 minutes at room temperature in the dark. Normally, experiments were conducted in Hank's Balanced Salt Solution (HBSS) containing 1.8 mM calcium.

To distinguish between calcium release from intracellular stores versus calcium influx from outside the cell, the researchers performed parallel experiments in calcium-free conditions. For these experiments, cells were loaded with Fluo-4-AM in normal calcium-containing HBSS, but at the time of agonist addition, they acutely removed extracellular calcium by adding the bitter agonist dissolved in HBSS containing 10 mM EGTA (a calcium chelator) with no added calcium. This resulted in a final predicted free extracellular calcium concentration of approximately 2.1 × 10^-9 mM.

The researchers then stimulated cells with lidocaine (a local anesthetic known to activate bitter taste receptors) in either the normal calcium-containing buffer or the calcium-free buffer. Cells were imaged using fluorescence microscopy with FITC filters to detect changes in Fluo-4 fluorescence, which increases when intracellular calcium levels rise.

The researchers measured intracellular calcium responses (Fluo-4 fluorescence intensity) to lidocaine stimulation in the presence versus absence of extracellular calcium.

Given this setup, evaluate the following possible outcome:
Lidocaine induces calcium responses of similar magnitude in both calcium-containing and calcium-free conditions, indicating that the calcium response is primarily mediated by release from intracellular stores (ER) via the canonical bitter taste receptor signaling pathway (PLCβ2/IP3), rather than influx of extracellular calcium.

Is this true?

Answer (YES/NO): YES